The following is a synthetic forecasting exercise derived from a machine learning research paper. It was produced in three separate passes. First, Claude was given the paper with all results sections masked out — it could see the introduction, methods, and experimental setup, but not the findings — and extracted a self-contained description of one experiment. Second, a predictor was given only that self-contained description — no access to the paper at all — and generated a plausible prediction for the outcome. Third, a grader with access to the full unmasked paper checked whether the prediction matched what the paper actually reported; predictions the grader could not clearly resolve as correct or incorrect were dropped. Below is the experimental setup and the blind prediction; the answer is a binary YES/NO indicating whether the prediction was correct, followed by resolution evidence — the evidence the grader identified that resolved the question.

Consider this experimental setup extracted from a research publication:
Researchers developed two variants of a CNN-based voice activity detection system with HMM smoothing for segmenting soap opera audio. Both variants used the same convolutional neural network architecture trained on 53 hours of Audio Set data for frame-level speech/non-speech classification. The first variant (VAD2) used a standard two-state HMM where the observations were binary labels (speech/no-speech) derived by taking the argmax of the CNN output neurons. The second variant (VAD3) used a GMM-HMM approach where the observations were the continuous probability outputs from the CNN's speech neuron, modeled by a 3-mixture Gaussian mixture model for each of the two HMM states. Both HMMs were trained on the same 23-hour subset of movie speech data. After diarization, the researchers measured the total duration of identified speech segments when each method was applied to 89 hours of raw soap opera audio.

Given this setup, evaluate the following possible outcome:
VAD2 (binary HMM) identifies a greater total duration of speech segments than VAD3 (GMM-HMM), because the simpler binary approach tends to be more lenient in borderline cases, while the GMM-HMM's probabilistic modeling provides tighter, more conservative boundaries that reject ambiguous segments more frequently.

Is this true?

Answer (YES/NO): YES